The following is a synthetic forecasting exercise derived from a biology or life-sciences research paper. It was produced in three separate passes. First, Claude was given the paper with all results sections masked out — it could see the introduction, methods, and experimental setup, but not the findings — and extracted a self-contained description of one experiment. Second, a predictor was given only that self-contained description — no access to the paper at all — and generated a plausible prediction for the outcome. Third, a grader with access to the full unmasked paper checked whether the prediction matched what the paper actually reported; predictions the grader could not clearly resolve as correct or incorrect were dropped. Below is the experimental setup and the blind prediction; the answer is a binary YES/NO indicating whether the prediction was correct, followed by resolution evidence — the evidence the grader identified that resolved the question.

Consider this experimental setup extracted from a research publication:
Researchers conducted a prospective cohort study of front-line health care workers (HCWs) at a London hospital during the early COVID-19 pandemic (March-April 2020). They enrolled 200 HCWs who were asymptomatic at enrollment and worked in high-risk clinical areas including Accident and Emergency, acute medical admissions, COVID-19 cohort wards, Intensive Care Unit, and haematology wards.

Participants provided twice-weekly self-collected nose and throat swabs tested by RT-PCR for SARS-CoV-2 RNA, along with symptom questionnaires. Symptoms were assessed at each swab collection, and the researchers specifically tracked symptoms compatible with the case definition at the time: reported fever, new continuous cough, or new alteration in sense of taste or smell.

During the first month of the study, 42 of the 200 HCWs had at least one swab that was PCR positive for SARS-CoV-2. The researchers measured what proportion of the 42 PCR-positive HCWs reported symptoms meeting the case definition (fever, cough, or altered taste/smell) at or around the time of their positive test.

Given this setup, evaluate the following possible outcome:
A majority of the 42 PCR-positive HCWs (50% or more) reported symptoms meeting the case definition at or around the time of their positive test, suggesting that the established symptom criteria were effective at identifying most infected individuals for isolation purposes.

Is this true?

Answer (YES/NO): NO